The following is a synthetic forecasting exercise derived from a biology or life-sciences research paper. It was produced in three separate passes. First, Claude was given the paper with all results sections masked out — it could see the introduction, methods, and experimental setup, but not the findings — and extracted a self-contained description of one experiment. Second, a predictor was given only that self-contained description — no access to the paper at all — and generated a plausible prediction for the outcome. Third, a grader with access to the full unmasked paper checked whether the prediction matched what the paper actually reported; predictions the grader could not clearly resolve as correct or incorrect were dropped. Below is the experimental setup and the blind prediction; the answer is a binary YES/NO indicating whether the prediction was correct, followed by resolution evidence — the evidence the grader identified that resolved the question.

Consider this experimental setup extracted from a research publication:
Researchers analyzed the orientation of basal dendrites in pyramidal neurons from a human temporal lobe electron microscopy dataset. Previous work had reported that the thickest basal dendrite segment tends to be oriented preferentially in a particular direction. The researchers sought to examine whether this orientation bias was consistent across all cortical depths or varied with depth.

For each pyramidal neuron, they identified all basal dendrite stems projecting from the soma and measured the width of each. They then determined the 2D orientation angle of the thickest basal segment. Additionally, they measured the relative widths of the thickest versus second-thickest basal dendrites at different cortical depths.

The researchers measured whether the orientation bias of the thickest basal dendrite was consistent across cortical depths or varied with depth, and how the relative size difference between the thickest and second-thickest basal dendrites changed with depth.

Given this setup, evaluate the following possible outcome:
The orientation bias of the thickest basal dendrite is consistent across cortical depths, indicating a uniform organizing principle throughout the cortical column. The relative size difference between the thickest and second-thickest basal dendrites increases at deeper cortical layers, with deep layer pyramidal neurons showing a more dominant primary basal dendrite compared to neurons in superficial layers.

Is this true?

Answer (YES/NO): YES